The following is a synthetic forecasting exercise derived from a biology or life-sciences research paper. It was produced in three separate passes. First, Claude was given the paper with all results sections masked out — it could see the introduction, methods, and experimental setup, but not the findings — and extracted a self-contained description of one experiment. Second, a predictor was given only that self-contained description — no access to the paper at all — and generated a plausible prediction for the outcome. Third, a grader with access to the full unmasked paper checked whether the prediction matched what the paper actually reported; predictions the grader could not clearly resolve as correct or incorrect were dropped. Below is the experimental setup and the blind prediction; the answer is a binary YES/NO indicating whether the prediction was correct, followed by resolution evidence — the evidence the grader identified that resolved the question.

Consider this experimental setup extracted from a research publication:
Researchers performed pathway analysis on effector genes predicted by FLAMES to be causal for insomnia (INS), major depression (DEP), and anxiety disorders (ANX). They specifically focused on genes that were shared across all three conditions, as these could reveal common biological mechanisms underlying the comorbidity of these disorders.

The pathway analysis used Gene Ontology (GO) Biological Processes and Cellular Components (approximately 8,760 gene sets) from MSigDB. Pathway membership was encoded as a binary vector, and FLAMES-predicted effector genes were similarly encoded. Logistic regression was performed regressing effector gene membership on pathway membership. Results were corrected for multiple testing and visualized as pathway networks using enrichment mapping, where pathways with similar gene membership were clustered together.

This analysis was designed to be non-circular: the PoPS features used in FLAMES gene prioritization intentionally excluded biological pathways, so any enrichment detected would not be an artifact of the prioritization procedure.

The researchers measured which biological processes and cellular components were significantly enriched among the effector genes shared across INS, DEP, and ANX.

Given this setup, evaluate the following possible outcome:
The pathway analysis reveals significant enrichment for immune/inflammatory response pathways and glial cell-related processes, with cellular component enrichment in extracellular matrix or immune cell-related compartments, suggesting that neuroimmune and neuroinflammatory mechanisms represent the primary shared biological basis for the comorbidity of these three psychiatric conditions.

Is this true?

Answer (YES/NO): NO